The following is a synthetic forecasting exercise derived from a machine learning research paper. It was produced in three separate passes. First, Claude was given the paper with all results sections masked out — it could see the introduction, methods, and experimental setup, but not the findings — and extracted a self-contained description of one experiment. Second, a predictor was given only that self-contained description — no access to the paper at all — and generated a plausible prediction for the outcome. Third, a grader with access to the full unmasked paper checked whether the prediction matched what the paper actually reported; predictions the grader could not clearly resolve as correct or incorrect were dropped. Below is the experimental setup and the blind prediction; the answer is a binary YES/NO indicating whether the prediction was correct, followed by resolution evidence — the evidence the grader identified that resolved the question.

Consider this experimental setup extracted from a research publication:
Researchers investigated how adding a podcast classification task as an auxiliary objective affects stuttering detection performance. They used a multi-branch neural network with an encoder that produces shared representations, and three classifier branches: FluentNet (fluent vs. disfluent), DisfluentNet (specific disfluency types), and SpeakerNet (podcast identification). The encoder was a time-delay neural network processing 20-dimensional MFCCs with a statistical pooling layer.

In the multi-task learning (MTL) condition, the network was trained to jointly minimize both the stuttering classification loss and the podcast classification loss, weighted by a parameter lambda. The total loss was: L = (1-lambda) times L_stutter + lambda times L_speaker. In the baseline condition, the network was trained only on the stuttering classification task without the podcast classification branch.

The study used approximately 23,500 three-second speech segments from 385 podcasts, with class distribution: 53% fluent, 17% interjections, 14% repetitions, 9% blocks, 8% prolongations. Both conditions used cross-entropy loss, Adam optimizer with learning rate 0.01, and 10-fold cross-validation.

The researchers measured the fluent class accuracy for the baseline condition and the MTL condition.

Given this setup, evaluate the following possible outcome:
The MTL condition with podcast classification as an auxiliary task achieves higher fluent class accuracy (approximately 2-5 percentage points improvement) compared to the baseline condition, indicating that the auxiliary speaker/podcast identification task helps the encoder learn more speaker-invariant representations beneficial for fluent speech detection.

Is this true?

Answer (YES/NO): NO